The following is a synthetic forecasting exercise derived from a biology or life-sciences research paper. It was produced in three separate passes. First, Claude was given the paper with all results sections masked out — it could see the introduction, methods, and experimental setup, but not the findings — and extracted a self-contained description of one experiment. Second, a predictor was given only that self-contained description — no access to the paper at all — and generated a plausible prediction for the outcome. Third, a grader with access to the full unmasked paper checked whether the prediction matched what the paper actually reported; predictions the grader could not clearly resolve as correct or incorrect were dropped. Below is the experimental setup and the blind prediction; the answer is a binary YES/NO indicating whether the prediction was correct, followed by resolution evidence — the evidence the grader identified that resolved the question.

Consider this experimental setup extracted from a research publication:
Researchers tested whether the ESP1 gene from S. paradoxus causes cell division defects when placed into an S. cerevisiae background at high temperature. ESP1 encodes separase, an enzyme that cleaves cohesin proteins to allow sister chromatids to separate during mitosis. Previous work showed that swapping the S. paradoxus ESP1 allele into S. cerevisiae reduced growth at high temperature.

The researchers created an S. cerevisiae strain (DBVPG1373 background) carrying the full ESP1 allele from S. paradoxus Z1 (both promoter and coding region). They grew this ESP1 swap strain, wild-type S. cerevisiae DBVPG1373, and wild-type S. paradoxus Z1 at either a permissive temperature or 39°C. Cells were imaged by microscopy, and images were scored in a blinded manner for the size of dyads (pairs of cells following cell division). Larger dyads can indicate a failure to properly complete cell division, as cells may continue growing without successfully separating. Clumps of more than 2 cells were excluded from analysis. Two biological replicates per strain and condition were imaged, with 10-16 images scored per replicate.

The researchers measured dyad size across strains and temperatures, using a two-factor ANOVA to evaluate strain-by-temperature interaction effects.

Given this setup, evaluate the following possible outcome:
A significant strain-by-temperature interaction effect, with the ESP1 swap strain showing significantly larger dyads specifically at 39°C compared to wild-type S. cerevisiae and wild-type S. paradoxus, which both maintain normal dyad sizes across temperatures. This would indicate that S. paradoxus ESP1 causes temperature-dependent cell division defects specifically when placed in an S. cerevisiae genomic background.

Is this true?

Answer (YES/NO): NO